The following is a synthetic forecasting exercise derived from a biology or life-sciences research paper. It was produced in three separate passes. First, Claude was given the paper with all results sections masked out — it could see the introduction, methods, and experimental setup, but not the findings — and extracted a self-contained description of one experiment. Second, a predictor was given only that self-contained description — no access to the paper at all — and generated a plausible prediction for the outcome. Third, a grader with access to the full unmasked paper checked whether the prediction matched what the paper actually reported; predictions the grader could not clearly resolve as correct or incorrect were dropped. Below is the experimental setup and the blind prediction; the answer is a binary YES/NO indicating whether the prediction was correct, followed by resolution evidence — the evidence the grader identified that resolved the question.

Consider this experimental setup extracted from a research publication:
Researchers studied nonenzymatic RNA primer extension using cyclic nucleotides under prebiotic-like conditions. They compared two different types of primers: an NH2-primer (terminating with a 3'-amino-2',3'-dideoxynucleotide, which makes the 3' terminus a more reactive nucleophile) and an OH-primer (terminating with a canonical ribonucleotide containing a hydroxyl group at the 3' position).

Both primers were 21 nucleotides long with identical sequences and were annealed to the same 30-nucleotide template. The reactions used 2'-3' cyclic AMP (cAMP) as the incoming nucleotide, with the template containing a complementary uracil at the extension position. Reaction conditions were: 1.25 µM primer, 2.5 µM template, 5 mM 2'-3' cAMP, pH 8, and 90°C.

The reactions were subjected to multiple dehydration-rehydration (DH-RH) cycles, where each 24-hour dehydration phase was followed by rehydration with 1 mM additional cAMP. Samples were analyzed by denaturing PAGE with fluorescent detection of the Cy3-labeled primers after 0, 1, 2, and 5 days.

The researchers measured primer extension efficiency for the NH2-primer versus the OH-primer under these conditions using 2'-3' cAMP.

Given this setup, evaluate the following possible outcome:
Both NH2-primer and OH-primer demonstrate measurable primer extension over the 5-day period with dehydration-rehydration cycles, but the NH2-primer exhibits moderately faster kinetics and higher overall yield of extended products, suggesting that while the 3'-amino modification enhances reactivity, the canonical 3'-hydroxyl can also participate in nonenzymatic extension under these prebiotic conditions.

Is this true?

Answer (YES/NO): NO